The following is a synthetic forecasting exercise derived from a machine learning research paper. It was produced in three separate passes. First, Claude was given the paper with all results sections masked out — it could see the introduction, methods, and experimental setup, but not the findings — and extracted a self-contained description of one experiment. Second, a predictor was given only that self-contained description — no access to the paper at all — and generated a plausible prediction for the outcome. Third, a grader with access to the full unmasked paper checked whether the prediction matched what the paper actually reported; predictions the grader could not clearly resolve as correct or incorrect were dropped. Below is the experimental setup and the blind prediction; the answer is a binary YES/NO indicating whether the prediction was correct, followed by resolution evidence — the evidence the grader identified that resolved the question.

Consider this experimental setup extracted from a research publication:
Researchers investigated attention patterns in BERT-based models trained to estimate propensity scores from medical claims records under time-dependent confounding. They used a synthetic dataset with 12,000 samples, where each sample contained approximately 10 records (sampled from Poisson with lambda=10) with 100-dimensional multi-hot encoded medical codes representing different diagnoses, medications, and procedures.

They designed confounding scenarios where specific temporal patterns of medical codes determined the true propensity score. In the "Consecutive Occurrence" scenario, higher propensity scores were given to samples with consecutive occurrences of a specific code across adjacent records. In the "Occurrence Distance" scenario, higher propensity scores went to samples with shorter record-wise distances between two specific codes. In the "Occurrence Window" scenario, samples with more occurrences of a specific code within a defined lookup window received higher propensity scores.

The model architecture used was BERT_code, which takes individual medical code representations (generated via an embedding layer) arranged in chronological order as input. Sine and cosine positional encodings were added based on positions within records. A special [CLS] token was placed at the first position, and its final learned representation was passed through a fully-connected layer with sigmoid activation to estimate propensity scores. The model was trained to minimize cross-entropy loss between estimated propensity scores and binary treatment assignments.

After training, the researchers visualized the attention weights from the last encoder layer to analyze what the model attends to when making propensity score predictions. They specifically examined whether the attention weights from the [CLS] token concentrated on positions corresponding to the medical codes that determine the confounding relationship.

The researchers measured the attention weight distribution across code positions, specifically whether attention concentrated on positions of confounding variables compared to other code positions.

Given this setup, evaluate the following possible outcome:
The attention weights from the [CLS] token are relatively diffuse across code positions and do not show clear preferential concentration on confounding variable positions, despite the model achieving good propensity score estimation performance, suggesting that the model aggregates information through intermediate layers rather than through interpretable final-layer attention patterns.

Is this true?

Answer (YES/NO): NO